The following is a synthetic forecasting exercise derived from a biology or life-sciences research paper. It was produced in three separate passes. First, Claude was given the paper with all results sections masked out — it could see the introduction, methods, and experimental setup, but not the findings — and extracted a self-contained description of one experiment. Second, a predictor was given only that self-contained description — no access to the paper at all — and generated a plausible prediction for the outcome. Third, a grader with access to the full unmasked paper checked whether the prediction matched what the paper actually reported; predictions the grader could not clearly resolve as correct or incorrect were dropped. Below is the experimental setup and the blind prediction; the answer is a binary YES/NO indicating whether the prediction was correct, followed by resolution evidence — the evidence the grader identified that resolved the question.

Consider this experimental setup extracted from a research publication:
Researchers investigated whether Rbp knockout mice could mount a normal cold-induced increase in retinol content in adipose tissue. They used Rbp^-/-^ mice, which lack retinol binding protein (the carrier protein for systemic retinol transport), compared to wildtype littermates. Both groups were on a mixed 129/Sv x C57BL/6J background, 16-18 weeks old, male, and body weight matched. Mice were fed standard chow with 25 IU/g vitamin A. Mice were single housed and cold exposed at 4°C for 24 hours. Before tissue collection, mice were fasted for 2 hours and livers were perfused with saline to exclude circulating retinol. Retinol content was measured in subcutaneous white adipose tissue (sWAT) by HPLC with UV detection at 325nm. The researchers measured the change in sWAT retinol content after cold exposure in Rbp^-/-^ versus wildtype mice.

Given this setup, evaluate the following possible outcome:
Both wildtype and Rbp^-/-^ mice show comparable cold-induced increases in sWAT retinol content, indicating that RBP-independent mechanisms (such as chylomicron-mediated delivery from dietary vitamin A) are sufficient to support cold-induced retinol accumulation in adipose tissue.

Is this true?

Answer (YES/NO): NO